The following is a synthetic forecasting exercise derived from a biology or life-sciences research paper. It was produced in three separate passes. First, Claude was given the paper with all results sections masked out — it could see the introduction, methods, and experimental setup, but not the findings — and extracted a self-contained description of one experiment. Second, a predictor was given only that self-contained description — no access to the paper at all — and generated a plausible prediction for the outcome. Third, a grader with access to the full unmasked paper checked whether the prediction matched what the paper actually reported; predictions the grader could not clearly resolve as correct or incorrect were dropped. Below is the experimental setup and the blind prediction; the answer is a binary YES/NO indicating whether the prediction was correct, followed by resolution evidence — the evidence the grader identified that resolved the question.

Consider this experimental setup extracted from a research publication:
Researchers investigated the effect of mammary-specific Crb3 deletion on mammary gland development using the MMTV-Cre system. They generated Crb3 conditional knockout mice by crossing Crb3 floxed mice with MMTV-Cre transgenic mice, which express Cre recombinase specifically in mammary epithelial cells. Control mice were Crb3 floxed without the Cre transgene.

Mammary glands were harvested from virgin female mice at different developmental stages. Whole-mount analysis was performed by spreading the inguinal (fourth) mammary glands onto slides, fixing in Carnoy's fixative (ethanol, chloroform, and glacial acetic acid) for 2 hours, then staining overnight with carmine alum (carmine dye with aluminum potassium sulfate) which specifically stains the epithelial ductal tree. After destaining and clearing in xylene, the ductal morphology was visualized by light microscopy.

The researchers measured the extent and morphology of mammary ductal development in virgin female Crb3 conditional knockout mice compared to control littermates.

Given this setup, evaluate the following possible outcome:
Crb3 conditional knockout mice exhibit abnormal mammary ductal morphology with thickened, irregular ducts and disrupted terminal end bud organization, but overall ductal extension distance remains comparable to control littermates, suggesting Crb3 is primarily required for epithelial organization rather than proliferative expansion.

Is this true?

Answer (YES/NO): NO